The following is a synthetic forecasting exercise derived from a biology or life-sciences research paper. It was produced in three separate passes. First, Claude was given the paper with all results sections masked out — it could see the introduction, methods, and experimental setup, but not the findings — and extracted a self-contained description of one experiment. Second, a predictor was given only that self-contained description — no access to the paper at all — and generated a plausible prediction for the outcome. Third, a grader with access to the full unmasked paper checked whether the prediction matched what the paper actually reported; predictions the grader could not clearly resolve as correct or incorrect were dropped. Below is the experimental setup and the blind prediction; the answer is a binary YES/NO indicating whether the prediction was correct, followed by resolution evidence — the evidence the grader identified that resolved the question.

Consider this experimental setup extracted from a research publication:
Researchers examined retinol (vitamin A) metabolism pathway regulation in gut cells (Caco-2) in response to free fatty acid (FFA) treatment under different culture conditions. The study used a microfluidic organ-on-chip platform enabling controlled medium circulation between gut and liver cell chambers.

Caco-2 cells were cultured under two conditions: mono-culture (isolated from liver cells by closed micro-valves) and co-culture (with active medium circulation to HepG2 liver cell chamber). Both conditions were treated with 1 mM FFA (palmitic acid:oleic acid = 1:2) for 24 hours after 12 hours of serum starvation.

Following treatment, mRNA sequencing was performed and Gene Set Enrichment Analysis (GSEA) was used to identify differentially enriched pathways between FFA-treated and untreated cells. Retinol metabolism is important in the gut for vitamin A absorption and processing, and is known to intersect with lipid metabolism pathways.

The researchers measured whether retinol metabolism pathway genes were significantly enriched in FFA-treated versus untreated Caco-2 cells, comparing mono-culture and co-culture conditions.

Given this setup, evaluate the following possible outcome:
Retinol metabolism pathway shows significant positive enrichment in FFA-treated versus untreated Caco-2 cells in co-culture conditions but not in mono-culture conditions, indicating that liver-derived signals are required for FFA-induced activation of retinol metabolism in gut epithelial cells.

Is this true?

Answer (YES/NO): YES